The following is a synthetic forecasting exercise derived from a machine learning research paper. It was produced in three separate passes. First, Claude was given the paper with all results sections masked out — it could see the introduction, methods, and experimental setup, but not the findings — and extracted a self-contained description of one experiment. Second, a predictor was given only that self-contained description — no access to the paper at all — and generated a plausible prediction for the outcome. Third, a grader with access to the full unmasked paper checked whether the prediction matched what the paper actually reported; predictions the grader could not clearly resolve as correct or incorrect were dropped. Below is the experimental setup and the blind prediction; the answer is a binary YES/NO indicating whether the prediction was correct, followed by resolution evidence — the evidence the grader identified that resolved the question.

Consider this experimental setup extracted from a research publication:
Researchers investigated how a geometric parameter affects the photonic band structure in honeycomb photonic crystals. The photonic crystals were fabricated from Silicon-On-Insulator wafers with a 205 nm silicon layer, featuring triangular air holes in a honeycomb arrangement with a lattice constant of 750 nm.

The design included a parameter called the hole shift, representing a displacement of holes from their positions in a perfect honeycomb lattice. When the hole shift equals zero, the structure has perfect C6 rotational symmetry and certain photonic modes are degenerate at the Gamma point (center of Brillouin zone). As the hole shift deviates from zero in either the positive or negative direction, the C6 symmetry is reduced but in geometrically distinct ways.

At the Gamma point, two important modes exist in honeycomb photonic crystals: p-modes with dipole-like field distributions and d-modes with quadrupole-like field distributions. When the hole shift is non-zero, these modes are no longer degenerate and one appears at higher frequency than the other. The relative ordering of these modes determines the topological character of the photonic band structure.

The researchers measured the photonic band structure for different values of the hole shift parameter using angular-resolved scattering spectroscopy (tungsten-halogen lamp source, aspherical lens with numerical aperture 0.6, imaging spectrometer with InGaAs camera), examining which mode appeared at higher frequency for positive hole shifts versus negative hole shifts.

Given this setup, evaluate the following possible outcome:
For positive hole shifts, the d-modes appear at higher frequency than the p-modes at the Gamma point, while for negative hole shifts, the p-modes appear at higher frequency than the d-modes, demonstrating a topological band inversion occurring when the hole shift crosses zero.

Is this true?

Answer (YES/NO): NO